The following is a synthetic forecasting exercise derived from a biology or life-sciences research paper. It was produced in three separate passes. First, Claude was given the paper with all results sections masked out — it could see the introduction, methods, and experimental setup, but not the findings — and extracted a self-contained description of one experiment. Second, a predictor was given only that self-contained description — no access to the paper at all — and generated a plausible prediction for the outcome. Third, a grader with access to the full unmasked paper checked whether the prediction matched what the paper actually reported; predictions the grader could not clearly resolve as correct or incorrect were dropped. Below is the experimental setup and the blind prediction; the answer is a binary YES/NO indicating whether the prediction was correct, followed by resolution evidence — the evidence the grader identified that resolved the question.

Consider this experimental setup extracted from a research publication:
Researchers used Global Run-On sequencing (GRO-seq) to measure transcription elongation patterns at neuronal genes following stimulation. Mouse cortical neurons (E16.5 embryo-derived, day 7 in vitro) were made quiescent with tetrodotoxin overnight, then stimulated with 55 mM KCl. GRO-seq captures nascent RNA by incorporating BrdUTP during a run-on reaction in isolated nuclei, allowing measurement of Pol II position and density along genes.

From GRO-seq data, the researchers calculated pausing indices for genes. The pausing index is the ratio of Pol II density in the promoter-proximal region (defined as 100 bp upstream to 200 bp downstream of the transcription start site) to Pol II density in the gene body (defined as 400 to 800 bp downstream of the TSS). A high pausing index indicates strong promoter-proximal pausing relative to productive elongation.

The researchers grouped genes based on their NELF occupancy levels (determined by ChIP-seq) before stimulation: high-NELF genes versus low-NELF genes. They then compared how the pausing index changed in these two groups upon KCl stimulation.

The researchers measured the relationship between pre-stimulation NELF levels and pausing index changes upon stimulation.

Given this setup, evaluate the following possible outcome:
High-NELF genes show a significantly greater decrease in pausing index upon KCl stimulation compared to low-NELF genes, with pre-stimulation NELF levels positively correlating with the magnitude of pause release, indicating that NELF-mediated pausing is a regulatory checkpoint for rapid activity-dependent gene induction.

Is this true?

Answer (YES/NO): YES